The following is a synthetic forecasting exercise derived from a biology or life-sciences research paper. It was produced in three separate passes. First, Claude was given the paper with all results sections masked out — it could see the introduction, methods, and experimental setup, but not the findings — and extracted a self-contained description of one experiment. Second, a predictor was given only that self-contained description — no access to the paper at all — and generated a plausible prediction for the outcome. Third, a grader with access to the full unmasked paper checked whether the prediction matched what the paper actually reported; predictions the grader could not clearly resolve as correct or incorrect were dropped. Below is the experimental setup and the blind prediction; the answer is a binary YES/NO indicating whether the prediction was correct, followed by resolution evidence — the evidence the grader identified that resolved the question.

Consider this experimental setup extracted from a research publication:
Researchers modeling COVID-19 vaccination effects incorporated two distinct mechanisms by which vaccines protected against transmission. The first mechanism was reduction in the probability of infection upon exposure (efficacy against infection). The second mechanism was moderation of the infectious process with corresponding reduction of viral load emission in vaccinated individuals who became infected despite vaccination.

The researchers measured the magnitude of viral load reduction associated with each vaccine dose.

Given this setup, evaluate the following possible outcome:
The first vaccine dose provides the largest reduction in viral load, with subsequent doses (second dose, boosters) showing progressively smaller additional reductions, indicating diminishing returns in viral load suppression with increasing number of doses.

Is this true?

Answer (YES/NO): NO